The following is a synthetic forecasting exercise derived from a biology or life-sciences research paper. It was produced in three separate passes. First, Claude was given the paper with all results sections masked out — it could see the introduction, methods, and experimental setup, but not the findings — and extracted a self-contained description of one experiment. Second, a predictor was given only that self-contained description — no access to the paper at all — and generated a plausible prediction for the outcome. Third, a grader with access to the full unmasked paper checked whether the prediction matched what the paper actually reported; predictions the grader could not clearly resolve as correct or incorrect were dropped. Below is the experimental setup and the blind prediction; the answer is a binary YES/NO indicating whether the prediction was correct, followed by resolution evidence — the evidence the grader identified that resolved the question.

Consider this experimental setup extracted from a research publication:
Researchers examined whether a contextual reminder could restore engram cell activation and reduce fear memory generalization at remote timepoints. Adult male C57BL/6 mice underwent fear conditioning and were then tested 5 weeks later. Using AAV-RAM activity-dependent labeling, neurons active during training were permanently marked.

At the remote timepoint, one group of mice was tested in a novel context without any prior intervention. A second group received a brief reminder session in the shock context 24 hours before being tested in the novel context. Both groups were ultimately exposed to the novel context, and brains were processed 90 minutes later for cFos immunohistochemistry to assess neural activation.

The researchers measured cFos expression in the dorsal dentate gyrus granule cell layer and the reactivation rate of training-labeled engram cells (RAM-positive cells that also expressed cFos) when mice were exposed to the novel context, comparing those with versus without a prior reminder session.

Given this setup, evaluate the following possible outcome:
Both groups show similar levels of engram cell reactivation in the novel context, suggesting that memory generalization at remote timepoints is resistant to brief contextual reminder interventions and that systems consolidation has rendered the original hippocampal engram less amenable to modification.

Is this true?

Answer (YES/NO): NO